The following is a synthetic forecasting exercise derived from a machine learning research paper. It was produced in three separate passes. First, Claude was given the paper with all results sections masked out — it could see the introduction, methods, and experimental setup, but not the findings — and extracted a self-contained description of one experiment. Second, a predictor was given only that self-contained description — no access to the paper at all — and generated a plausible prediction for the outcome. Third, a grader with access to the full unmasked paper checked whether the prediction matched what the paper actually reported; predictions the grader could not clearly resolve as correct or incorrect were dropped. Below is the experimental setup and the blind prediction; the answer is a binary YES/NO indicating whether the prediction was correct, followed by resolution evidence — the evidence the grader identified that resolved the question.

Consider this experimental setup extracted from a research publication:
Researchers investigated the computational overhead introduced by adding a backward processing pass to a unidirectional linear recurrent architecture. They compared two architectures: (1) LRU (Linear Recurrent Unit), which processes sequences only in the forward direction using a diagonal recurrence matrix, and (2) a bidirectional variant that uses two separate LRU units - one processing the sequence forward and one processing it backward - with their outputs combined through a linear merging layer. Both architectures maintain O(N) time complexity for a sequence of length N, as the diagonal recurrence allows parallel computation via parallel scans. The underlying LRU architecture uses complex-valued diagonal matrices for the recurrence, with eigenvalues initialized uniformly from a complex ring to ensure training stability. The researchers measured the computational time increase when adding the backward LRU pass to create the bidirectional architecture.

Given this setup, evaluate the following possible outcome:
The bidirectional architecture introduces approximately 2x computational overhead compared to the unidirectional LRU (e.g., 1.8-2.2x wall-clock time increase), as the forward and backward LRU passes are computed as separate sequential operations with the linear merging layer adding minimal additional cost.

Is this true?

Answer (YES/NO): NO